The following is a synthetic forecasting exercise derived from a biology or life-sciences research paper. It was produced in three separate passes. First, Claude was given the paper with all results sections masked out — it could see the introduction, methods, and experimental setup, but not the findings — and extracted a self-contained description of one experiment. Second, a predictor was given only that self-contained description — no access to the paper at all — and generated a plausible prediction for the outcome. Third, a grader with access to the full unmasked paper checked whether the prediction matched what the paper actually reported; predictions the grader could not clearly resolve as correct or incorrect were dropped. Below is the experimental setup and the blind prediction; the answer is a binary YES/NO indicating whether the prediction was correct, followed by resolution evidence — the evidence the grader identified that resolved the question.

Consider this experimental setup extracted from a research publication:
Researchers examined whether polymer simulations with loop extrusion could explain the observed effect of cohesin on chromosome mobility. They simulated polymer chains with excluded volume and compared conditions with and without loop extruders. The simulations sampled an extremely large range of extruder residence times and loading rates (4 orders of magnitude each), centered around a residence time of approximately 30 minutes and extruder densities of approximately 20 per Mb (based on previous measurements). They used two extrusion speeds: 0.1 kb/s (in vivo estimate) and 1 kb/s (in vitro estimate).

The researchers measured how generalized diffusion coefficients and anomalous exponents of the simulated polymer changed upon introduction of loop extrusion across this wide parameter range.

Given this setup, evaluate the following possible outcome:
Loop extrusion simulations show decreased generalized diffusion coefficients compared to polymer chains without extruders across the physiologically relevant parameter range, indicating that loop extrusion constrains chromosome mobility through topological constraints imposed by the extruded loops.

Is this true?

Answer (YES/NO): YES